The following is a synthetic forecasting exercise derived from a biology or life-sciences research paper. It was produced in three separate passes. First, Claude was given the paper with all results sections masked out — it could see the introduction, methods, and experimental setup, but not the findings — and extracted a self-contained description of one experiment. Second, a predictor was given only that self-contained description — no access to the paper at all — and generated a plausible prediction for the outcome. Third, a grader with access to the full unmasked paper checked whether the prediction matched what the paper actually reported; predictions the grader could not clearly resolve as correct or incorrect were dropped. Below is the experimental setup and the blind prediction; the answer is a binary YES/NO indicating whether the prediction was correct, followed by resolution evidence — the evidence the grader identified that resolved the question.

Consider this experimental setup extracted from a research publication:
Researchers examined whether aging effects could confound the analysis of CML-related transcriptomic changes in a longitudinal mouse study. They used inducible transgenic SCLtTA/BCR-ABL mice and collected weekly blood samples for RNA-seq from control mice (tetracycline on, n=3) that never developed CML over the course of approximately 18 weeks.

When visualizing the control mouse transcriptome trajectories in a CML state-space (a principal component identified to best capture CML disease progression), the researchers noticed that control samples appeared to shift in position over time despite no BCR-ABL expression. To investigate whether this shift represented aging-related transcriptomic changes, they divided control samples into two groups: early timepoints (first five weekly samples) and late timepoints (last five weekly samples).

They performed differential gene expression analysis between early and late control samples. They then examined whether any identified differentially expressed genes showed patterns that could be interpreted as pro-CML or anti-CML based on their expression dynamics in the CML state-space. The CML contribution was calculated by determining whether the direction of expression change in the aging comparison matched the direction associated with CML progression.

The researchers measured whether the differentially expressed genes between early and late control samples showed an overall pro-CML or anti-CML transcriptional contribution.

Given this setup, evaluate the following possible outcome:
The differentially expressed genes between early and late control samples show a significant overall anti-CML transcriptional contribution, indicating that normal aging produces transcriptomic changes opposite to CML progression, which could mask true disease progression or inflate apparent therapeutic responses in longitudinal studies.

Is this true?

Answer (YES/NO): NO